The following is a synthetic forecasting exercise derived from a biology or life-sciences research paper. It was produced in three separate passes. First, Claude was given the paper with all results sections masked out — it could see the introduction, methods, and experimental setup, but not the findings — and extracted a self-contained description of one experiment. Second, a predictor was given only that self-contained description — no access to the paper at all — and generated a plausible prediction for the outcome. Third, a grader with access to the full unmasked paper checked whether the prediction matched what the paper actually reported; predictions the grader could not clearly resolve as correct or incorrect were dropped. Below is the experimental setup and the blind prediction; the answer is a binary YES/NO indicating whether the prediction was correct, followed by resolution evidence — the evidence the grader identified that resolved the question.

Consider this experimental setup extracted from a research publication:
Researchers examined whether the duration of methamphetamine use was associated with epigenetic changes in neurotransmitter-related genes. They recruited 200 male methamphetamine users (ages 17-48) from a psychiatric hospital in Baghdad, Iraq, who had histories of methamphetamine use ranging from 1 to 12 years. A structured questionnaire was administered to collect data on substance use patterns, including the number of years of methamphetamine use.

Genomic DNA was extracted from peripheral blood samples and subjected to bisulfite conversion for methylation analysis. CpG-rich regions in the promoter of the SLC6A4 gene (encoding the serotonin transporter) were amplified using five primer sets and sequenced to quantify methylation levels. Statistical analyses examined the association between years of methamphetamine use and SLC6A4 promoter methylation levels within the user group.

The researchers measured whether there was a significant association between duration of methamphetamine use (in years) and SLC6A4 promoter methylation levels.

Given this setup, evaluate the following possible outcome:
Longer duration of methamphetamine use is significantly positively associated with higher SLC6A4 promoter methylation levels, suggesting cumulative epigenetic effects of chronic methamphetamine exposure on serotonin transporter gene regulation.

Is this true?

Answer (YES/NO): NO